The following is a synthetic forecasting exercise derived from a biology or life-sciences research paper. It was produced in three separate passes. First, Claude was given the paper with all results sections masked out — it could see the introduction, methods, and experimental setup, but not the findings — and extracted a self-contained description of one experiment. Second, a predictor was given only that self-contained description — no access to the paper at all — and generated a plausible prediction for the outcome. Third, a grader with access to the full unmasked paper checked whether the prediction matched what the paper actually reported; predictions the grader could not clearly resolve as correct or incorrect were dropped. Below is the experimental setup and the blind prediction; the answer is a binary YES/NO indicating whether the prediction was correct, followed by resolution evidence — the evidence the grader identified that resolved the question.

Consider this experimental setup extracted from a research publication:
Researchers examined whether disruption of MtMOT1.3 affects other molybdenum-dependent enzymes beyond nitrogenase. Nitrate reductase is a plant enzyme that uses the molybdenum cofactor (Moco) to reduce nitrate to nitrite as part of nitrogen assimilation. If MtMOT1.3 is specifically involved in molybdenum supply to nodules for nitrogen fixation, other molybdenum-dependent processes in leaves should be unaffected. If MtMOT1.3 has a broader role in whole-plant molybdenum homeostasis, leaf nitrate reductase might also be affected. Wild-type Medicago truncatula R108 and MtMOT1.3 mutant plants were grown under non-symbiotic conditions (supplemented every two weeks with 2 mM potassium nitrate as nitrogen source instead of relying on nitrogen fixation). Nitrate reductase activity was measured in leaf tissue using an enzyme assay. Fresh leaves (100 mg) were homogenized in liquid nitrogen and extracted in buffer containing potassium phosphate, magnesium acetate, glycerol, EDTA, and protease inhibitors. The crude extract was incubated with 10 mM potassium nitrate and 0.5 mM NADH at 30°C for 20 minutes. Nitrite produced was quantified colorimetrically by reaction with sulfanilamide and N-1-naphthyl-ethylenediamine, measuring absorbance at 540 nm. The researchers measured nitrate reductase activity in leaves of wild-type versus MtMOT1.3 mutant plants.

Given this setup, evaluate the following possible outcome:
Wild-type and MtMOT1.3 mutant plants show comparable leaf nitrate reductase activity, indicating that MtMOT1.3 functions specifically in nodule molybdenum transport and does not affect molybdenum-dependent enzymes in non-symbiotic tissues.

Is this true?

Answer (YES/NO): YES